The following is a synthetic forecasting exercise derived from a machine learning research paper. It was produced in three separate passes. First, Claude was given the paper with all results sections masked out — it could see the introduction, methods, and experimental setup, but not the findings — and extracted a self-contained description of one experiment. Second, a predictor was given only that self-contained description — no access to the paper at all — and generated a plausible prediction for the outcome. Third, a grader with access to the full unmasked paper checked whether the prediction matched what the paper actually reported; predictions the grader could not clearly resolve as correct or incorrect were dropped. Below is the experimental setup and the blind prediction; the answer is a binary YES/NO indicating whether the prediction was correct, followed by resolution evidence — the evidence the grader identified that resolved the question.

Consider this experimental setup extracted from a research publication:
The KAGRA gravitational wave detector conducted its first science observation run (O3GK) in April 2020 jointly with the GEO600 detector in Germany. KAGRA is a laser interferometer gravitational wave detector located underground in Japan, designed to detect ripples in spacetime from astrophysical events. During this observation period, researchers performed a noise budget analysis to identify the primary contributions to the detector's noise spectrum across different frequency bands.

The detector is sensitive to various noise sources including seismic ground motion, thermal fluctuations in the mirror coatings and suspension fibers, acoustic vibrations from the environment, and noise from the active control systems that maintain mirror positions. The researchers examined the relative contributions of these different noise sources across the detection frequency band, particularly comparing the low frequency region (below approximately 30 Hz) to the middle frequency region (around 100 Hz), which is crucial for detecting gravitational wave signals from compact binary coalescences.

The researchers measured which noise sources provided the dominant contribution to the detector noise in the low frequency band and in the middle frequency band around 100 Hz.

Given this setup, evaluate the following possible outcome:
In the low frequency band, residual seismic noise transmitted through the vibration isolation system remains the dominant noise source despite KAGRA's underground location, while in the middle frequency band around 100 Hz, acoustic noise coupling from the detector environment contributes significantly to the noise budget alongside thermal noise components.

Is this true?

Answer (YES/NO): NO